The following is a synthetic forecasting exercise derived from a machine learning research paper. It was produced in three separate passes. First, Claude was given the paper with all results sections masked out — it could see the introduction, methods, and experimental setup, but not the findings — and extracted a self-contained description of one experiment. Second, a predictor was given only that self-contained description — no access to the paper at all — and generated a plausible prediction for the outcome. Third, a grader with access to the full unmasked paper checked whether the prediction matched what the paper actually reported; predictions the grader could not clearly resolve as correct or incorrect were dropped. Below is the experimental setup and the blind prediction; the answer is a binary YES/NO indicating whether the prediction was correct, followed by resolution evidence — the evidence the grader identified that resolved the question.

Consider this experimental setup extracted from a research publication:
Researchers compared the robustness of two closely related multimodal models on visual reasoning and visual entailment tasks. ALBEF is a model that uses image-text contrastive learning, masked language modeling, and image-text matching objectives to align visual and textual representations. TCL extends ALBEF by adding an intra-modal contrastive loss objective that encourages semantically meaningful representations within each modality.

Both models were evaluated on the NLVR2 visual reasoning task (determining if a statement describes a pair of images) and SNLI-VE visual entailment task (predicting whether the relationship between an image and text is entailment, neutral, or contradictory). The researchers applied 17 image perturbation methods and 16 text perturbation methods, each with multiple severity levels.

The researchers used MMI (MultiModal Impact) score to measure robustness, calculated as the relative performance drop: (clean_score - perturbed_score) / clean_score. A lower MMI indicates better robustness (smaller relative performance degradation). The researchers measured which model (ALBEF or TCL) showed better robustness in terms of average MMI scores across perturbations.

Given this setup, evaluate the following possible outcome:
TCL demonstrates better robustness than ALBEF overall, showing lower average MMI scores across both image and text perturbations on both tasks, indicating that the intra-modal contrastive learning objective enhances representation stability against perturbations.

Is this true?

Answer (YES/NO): YES